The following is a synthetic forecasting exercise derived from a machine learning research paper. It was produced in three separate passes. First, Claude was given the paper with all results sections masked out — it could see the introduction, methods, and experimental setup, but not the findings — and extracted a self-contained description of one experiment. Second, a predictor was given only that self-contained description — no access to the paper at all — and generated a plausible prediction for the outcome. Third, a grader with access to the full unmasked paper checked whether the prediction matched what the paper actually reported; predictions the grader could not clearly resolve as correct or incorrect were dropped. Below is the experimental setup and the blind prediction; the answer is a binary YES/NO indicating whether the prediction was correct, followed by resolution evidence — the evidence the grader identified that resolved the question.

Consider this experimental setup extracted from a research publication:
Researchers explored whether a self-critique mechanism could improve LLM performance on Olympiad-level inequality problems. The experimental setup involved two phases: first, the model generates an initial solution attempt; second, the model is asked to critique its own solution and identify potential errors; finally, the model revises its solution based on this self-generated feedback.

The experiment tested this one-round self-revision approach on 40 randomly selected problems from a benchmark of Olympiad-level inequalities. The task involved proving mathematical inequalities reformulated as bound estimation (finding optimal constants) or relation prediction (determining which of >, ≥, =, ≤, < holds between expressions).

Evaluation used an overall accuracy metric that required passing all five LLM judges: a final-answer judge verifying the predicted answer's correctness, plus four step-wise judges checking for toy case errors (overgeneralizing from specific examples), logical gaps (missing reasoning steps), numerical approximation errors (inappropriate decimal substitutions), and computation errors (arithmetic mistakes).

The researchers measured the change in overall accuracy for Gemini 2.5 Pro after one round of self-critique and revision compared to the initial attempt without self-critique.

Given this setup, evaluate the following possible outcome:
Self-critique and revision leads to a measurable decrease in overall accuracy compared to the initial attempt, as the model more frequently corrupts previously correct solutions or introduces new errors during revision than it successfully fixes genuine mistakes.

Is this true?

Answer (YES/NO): NO